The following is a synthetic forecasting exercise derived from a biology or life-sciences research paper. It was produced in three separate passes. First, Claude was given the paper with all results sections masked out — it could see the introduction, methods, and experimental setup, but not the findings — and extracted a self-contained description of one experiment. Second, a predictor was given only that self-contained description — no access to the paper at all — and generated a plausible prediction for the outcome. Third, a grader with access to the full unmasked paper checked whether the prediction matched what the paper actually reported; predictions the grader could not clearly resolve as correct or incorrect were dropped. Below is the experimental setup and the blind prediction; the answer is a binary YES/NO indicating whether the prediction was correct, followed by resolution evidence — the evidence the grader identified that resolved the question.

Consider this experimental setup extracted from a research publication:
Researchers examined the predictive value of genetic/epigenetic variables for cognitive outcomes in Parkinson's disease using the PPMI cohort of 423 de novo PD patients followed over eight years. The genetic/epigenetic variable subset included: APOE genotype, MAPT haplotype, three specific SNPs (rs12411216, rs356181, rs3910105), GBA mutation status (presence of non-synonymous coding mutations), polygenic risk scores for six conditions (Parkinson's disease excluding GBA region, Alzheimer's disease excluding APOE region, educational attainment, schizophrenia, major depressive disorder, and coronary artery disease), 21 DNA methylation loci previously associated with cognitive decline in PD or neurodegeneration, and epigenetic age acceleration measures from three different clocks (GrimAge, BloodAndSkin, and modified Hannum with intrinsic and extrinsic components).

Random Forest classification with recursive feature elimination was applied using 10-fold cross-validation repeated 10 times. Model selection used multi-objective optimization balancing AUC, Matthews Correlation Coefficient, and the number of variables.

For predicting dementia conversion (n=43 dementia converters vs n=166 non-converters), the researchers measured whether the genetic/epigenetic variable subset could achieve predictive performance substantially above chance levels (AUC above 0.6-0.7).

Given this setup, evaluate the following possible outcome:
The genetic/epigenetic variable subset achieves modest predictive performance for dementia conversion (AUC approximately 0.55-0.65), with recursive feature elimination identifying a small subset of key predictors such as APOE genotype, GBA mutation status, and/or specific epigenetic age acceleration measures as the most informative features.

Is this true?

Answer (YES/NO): NO